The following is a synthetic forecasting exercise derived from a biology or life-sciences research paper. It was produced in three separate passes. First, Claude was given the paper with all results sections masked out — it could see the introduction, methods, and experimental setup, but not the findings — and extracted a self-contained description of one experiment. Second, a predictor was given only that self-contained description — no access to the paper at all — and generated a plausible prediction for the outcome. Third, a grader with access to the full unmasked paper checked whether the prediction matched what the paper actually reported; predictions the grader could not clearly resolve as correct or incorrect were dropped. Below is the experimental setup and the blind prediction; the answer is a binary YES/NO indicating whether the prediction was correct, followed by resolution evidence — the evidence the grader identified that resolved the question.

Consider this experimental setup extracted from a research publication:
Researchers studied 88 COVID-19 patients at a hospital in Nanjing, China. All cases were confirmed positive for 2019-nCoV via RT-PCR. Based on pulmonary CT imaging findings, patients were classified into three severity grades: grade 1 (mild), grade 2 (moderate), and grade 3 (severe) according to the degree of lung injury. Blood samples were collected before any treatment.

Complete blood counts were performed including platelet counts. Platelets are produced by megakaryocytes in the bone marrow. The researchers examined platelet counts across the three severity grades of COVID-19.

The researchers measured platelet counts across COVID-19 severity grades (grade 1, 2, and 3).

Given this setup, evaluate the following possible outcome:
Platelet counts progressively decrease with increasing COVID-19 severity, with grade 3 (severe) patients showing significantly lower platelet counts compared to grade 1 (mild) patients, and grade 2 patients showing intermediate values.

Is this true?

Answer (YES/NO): NO